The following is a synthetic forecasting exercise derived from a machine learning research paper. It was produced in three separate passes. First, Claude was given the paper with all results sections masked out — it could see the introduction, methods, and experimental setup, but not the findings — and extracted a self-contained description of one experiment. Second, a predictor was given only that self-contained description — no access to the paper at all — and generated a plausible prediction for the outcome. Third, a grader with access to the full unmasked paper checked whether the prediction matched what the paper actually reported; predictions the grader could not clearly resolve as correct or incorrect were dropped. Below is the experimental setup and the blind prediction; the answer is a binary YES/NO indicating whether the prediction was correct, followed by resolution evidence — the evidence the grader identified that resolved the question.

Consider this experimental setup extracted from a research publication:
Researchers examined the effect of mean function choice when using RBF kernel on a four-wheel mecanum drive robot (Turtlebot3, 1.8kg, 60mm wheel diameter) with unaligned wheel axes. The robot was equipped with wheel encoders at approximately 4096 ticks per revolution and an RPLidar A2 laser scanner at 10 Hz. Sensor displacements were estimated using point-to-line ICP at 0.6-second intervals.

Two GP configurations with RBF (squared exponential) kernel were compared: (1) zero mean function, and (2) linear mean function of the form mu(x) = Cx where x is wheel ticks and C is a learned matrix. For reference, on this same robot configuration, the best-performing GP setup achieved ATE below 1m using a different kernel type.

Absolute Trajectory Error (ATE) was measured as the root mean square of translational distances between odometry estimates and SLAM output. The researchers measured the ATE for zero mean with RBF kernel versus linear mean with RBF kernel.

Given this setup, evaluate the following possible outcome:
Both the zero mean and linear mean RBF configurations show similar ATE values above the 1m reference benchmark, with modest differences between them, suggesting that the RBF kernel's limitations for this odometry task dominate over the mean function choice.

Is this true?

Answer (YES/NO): NO